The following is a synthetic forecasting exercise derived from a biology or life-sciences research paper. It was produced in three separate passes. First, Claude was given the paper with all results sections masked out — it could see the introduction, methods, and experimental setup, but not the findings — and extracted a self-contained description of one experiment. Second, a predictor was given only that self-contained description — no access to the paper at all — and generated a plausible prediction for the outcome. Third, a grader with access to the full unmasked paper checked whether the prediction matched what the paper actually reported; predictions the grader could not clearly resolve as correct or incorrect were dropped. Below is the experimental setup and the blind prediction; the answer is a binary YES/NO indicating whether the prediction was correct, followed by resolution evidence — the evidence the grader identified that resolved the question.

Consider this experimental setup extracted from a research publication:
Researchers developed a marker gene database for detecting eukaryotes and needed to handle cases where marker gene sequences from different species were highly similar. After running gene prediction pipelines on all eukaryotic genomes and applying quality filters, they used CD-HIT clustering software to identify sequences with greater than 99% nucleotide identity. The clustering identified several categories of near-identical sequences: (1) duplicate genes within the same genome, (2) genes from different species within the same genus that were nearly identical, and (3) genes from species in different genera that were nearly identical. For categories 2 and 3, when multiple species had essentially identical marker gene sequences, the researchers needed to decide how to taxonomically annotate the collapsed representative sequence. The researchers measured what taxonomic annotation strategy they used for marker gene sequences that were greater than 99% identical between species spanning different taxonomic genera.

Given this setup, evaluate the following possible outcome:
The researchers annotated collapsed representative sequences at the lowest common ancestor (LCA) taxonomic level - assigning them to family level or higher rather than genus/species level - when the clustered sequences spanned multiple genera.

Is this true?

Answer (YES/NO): YES